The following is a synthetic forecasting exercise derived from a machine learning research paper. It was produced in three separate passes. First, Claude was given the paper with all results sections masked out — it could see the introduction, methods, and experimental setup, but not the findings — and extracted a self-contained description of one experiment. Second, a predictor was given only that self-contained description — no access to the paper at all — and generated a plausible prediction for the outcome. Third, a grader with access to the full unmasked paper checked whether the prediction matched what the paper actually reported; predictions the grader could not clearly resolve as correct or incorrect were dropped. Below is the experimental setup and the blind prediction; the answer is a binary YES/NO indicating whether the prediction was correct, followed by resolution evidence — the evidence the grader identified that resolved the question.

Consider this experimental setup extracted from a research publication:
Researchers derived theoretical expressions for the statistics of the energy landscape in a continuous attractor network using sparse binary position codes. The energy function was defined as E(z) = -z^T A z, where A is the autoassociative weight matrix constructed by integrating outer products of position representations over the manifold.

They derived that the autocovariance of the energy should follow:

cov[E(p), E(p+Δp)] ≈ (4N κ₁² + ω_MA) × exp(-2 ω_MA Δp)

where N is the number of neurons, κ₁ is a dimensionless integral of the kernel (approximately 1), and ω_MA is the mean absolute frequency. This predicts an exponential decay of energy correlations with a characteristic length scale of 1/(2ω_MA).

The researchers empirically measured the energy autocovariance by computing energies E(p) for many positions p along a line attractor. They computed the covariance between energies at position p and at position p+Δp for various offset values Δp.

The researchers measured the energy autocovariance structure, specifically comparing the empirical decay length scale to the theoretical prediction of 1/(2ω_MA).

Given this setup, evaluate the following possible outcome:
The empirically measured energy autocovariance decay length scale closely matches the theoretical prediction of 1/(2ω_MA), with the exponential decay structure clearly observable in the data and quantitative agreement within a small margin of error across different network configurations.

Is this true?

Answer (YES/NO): NO